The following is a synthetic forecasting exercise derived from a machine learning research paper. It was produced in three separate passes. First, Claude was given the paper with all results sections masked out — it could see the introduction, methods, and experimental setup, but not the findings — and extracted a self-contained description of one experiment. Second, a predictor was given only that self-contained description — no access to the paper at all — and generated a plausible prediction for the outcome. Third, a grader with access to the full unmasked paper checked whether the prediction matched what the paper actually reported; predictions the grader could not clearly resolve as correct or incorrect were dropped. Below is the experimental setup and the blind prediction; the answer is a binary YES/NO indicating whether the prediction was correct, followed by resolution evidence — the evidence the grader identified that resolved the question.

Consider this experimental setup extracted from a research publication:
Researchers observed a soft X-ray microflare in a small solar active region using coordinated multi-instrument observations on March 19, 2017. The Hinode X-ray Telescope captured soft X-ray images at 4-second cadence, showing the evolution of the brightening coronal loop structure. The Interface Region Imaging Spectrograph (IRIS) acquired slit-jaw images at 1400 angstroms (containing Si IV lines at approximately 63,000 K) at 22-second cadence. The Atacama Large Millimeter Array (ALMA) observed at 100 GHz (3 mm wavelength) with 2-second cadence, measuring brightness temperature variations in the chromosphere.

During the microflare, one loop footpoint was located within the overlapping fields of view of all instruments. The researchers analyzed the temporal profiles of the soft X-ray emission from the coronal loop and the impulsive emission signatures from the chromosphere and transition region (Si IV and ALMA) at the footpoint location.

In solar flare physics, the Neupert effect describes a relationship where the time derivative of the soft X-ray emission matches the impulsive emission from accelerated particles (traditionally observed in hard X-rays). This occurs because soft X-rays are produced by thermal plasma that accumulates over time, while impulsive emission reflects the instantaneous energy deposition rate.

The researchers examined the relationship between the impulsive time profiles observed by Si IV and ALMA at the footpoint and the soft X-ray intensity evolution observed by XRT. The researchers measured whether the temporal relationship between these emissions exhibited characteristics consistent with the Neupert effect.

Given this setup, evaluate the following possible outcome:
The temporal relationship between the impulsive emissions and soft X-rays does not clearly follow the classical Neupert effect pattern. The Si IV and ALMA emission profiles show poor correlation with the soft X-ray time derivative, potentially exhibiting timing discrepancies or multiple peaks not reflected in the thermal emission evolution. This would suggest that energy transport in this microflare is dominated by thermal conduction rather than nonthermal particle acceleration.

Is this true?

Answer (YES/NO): NO